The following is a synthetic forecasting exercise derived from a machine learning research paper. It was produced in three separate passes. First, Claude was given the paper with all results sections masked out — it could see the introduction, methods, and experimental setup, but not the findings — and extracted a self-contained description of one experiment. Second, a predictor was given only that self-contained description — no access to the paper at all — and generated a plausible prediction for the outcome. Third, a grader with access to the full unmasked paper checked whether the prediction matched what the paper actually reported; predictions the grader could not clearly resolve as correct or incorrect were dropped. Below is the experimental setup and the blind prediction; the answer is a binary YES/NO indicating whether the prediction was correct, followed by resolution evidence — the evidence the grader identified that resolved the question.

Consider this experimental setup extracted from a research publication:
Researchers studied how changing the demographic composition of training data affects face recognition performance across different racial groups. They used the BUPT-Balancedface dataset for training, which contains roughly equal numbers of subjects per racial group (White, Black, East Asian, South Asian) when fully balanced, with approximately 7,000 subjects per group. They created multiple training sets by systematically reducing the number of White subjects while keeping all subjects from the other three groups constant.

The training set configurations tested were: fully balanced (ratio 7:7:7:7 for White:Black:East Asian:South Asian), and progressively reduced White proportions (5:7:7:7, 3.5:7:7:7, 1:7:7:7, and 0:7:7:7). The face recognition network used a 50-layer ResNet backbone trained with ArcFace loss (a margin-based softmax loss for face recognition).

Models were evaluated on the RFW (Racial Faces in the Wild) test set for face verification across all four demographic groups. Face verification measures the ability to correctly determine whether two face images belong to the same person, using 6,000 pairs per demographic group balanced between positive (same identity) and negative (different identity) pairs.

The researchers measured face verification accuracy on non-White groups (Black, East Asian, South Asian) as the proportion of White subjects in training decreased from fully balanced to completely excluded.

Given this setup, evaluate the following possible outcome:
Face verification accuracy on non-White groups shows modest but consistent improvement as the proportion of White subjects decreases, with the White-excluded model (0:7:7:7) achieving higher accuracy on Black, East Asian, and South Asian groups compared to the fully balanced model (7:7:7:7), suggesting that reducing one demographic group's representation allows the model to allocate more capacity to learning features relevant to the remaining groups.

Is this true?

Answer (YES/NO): NO